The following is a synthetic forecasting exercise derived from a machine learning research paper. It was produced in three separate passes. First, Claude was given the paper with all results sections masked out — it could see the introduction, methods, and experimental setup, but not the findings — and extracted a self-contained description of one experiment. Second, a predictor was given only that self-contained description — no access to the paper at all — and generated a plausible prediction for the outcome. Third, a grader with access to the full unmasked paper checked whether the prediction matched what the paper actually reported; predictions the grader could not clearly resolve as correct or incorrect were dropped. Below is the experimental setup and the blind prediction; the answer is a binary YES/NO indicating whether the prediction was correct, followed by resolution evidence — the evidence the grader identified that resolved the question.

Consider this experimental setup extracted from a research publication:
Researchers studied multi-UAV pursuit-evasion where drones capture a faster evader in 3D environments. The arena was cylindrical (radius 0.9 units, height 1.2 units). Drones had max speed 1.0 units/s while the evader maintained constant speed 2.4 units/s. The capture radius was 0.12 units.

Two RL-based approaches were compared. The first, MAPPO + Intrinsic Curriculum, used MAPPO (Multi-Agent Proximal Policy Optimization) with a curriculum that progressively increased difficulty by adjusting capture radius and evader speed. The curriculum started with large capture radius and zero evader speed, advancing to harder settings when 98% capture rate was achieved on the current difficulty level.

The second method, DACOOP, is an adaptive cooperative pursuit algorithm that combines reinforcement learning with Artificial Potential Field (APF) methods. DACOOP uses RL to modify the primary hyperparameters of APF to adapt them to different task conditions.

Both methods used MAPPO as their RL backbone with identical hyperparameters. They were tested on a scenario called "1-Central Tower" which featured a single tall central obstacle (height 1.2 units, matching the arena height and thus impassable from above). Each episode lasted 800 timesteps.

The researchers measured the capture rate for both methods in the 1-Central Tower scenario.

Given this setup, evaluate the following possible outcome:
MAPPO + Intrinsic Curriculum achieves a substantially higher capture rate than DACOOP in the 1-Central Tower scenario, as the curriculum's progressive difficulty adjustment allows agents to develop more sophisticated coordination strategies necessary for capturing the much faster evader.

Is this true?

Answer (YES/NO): YES